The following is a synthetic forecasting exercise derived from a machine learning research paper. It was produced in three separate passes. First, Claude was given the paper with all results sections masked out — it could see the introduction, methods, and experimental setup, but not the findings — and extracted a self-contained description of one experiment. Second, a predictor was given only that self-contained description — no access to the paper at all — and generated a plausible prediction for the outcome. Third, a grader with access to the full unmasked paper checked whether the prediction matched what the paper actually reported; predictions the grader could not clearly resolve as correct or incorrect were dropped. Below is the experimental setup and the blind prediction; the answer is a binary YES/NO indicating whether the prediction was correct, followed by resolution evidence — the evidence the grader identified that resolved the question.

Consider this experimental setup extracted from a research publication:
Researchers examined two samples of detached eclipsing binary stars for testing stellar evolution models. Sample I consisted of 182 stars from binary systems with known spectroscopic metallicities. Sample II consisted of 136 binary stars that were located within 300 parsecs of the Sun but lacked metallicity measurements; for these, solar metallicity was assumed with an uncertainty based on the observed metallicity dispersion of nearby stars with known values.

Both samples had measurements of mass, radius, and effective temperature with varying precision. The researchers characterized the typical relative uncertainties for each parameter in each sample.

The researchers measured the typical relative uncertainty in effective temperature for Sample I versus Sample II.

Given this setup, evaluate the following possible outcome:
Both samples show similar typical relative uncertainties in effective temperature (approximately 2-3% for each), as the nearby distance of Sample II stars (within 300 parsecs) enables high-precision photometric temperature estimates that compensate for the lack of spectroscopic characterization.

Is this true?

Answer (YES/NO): NO